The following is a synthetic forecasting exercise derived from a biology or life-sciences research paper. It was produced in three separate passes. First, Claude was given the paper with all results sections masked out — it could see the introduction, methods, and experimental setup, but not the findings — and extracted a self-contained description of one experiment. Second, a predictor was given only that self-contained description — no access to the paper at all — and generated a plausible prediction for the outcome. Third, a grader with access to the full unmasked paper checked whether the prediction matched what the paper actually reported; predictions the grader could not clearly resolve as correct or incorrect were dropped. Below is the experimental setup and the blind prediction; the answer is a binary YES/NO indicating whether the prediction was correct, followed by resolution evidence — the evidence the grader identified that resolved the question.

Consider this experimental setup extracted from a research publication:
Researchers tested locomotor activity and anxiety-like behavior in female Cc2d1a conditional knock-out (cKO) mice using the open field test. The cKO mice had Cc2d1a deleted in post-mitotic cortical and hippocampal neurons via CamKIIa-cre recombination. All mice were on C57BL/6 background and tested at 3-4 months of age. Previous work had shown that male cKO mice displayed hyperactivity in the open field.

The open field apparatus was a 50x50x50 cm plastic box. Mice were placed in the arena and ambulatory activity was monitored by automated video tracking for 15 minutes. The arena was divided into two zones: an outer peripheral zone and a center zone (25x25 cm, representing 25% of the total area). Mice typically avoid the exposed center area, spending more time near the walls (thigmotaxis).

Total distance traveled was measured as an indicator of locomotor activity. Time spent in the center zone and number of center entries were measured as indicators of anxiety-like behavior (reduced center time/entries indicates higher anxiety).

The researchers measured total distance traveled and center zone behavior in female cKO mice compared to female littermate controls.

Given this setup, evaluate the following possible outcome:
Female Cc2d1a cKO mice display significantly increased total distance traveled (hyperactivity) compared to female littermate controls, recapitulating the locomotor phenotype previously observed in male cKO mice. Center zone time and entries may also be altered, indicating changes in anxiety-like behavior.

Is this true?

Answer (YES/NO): NO